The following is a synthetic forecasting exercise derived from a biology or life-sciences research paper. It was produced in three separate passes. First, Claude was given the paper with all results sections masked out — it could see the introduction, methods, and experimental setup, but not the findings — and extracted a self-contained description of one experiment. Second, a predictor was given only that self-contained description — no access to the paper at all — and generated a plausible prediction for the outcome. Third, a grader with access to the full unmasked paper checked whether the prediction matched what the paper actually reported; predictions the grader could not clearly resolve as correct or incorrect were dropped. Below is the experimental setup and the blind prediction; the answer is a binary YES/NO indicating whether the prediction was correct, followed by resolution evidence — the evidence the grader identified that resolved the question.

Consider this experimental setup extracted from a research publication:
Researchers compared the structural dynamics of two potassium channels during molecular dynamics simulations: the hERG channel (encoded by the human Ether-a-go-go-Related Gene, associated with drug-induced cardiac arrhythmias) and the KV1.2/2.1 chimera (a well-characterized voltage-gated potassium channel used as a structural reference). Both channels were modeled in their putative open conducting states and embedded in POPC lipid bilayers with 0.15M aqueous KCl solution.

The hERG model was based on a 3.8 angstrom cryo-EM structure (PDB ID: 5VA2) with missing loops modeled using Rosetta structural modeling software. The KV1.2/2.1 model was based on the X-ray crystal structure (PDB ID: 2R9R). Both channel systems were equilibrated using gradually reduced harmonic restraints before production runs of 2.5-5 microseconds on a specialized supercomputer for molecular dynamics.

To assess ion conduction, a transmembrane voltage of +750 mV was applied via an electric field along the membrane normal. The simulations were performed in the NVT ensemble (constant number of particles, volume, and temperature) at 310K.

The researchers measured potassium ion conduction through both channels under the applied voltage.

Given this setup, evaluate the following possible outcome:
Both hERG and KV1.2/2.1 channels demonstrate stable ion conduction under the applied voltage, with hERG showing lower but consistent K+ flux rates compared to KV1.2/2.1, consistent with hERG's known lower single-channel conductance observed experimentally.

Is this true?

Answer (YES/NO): NO